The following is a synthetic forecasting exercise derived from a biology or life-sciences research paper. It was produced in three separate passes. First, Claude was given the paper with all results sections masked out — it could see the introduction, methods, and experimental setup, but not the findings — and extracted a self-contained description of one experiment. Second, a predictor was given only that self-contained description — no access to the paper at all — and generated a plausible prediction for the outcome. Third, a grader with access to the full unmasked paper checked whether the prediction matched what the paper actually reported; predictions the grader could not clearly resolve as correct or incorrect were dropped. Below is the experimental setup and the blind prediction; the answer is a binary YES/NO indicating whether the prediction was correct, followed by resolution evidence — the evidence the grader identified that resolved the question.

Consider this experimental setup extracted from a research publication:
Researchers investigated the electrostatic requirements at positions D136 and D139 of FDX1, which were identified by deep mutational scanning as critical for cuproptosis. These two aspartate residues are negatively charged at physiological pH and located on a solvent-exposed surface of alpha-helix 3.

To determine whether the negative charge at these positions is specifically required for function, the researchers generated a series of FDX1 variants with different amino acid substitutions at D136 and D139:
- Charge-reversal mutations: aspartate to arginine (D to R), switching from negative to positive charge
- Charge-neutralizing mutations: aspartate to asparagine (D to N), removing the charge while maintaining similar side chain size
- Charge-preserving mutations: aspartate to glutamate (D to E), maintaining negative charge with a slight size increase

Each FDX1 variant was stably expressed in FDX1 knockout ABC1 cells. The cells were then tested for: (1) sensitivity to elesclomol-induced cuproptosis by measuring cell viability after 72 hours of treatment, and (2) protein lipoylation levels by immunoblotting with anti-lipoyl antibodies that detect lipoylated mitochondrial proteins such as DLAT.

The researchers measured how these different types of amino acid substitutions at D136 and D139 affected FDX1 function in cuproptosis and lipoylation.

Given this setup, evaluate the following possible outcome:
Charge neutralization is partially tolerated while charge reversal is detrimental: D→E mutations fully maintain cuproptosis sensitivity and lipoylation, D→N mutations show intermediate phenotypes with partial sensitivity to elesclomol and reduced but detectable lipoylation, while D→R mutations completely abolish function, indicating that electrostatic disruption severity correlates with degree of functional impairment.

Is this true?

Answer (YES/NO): NO